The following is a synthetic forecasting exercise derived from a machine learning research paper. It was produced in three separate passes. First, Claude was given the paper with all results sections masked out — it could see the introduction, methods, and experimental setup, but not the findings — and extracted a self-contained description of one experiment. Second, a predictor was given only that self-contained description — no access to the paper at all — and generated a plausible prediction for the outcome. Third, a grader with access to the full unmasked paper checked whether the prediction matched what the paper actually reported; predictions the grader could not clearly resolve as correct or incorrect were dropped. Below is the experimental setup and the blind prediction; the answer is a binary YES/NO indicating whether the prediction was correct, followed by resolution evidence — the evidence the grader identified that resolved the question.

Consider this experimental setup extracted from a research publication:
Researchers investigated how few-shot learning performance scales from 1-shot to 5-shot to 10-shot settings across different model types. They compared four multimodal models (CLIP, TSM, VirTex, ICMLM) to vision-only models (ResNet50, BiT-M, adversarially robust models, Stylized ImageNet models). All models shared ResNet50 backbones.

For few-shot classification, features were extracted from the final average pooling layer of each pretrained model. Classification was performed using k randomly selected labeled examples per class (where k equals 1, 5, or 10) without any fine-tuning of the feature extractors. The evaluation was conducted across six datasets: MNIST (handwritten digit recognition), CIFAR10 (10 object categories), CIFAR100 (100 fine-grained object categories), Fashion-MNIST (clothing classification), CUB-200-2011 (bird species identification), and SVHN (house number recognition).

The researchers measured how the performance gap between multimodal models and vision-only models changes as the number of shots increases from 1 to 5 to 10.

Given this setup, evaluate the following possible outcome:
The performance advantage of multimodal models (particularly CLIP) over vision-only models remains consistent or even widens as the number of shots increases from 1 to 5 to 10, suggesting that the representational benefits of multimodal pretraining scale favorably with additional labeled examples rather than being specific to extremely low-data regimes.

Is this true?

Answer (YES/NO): NO